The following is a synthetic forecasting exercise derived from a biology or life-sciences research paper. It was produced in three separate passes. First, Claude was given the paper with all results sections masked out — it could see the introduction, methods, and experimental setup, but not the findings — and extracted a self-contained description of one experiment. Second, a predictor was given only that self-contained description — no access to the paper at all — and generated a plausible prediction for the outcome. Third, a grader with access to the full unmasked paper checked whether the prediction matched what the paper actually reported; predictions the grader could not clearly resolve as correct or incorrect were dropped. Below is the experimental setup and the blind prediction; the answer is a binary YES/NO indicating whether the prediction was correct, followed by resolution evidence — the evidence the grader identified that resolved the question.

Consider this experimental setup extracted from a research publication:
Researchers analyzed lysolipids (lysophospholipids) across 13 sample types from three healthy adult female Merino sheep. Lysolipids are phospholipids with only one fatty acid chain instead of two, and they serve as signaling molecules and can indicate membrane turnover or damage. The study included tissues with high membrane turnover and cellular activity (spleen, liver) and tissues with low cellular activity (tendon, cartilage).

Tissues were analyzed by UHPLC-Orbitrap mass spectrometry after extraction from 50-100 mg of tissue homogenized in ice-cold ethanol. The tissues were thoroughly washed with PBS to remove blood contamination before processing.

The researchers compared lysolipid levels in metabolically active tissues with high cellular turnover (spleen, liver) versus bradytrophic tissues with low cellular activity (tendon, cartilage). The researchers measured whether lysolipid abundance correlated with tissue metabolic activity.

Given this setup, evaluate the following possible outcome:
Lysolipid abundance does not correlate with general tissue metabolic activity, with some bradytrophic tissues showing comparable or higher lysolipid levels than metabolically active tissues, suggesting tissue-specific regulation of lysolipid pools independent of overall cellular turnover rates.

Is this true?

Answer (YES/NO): NO